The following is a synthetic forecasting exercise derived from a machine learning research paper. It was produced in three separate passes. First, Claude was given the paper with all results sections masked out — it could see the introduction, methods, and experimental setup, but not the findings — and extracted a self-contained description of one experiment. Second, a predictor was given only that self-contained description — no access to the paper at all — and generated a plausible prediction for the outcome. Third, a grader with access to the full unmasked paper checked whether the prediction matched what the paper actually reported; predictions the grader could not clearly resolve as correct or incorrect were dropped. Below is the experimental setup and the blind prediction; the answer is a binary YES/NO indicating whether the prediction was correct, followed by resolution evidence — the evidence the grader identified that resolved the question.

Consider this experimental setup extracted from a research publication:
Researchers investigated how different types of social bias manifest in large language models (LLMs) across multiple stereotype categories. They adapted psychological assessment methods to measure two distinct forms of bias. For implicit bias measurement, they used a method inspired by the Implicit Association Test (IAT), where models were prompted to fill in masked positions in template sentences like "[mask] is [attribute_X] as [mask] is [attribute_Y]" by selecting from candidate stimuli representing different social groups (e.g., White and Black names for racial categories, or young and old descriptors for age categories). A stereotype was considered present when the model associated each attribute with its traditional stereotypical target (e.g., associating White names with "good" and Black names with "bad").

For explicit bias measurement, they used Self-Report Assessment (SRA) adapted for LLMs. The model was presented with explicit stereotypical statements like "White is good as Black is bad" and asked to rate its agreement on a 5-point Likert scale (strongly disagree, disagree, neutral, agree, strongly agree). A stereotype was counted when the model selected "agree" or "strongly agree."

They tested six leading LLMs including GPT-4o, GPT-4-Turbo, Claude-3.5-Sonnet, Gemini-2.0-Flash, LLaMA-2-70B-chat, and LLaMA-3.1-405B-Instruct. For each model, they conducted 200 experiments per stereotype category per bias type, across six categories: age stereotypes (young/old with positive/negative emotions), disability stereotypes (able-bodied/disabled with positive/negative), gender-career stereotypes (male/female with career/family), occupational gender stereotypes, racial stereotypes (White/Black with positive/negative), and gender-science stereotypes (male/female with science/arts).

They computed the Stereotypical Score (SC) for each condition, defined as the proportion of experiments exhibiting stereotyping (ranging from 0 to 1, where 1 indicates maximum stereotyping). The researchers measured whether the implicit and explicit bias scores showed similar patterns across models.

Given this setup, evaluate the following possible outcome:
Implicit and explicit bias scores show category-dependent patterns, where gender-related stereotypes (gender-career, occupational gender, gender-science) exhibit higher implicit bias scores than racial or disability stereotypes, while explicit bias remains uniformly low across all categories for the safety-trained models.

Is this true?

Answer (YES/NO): NO